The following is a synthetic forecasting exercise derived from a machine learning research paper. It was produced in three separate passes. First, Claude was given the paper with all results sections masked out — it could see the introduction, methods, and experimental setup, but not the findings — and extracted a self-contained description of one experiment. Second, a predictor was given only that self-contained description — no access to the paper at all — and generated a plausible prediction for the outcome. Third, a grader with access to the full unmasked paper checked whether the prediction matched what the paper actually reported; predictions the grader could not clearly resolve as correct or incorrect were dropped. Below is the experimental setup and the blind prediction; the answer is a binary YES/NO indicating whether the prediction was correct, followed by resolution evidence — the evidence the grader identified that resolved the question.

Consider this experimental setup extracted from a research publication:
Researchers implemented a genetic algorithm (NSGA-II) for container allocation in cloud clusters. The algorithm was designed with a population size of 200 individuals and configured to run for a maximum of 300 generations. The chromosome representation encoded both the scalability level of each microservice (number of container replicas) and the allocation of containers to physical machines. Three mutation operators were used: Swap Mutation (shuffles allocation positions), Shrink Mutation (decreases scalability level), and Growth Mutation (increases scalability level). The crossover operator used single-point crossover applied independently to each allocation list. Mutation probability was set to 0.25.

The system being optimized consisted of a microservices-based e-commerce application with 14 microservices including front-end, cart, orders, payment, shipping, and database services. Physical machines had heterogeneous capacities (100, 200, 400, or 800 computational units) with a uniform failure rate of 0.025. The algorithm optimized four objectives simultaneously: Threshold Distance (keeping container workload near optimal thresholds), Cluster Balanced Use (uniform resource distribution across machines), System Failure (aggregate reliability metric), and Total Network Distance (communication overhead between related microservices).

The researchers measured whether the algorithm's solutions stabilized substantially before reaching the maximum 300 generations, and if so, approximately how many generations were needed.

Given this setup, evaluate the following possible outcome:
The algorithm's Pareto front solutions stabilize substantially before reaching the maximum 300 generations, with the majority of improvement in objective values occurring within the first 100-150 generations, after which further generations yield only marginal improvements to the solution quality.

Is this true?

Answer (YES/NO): YES